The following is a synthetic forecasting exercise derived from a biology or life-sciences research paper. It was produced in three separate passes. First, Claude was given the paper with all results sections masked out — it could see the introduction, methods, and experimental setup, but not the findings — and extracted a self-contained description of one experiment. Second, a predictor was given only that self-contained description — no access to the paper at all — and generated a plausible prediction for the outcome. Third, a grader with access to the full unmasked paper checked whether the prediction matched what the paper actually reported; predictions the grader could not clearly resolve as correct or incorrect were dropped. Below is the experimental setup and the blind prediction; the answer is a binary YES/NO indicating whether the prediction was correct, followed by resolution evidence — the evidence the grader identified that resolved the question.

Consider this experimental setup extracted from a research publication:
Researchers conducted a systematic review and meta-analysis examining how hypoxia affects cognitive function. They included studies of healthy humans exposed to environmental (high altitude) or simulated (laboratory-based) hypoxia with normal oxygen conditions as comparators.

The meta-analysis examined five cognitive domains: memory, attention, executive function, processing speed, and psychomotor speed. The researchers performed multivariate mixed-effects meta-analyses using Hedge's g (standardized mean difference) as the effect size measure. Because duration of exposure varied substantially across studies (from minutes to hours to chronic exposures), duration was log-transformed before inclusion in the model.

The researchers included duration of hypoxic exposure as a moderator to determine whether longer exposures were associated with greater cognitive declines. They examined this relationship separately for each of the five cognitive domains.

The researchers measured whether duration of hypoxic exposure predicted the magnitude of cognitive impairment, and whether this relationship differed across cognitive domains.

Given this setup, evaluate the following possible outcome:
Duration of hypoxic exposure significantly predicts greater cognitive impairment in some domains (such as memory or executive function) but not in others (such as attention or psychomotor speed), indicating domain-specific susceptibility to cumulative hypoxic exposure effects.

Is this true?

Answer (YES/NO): NO